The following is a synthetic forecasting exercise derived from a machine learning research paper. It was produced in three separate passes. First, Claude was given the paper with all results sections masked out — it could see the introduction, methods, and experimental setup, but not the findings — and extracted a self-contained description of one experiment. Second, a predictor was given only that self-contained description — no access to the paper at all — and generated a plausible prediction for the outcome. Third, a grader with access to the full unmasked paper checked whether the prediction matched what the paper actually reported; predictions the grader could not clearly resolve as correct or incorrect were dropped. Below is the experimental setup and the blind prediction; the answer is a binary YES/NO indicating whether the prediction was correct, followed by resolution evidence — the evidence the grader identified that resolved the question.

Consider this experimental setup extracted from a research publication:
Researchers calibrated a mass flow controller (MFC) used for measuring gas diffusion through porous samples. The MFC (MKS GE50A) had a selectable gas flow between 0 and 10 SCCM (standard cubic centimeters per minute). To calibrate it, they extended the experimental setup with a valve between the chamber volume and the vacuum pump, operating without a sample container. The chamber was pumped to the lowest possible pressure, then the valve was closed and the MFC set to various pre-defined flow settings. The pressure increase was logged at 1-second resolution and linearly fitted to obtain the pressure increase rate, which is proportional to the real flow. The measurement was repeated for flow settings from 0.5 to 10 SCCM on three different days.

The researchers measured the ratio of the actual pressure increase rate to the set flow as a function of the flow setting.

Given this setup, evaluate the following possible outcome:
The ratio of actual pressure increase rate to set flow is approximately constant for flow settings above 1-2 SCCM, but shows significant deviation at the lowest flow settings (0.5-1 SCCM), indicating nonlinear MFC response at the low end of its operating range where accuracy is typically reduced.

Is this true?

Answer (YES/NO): NO